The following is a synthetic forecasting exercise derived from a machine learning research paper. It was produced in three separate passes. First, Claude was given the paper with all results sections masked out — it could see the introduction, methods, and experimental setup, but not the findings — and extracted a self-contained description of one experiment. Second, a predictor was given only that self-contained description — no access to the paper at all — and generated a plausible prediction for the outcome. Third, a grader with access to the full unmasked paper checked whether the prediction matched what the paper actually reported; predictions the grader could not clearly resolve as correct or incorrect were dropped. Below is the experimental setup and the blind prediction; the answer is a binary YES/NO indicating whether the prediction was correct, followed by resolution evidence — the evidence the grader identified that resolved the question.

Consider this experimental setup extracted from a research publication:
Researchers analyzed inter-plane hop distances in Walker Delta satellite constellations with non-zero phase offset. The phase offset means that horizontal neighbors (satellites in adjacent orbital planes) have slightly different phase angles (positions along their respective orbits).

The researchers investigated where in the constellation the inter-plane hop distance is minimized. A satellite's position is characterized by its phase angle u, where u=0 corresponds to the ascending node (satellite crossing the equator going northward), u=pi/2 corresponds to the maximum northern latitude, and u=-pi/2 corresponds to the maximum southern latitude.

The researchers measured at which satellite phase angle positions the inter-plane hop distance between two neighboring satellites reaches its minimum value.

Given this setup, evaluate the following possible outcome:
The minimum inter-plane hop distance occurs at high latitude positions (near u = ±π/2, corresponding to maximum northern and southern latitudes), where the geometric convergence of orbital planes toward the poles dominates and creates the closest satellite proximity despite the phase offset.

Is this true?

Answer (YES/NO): YES